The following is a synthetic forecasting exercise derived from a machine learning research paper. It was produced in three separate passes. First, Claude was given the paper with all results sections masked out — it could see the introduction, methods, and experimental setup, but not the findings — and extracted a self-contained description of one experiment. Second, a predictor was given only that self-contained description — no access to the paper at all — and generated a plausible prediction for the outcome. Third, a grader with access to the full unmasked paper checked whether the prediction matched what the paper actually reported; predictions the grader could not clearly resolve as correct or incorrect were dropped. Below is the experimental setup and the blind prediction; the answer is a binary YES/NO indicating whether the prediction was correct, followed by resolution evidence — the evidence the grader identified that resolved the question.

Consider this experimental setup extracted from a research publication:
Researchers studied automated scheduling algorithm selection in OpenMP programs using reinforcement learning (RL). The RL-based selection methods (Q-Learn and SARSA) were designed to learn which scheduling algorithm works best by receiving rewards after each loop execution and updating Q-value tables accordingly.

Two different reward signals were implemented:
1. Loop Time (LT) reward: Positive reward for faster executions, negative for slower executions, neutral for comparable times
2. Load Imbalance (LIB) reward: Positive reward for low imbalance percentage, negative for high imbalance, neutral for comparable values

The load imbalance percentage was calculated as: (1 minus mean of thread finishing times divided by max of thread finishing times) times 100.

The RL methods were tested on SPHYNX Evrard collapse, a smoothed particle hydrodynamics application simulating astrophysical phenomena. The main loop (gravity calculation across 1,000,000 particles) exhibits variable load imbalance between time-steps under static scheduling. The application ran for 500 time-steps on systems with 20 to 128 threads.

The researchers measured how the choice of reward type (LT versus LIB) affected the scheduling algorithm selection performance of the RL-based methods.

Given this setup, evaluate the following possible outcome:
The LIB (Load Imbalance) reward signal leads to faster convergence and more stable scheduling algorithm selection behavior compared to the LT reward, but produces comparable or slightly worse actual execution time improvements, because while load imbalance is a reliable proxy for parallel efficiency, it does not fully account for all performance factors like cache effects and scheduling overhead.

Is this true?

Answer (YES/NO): NO